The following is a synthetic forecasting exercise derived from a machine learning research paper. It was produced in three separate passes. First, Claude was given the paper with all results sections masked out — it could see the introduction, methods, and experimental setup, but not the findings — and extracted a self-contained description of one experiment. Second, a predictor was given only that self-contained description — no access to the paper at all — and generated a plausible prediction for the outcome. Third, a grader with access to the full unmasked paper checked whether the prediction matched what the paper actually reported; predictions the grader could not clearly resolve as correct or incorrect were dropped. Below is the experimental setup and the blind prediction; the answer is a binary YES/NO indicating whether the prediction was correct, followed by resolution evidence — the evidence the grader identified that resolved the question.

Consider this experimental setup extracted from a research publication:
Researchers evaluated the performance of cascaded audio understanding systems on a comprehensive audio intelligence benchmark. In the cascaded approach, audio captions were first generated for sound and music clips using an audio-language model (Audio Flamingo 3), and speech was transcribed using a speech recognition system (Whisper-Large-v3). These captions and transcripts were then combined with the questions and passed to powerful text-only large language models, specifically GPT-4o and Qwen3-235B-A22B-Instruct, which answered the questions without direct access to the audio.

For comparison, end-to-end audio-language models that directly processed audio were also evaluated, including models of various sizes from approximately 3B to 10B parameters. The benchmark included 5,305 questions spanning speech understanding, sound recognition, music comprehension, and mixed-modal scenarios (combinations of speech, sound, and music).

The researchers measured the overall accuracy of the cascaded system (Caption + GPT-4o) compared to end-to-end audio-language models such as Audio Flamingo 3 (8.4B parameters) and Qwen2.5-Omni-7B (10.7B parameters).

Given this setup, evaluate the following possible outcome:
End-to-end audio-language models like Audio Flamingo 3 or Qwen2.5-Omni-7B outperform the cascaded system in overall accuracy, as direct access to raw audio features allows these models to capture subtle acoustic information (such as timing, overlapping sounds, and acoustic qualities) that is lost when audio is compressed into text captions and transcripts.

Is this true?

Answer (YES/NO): YES